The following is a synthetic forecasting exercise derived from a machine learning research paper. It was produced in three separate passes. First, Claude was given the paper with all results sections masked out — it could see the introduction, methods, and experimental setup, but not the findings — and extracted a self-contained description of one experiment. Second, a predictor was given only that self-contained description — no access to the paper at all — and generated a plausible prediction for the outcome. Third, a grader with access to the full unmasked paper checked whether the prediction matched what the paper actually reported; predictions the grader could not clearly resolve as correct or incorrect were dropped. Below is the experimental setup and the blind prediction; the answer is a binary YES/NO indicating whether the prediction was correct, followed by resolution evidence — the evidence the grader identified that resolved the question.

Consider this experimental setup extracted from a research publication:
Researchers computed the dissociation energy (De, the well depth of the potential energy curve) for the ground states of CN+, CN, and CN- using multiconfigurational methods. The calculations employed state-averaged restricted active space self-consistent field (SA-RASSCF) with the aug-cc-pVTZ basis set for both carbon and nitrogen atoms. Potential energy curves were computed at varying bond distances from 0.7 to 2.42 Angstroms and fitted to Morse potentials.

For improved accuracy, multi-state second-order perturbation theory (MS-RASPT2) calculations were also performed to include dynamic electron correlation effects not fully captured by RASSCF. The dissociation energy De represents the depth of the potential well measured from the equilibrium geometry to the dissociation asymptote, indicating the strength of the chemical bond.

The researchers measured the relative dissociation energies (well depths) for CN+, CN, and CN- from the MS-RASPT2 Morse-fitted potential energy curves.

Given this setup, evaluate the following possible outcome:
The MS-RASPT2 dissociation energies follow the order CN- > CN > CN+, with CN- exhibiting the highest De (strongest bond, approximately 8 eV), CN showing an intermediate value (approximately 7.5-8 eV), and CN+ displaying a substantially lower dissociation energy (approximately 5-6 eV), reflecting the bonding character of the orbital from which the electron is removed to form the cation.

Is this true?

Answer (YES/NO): NO